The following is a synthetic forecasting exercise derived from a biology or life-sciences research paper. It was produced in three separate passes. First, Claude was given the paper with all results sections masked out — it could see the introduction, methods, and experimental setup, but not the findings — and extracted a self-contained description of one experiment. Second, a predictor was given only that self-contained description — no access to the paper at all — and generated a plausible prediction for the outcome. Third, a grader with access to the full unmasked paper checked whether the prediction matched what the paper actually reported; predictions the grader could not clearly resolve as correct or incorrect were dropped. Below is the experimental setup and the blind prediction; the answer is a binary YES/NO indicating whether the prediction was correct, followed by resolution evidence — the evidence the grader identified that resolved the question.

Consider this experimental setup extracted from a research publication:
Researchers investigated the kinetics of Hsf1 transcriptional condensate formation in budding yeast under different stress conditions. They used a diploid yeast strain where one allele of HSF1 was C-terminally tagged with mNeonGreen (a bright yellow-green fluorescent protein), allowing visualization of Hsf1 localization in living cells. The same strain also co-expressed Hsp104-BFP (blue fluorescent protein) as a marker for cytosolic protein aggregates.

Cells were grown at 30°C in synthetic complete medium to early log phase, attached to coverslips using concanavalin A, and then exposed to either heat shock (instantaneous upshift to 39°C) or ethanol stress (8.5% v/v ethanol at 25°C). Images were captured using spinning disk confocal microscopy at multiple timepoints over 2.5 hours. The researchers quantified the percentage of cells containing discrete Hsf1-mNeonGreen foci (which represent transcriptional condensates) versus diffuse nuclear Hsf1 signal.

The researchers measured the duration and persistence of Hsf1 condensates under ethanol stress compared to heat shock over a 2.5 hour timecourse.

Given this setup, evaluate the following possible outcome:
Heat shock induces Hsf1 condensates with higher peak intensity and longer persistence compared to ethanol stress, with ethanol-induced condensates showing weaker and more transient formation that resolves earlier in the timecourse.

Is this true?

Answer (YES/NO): NO